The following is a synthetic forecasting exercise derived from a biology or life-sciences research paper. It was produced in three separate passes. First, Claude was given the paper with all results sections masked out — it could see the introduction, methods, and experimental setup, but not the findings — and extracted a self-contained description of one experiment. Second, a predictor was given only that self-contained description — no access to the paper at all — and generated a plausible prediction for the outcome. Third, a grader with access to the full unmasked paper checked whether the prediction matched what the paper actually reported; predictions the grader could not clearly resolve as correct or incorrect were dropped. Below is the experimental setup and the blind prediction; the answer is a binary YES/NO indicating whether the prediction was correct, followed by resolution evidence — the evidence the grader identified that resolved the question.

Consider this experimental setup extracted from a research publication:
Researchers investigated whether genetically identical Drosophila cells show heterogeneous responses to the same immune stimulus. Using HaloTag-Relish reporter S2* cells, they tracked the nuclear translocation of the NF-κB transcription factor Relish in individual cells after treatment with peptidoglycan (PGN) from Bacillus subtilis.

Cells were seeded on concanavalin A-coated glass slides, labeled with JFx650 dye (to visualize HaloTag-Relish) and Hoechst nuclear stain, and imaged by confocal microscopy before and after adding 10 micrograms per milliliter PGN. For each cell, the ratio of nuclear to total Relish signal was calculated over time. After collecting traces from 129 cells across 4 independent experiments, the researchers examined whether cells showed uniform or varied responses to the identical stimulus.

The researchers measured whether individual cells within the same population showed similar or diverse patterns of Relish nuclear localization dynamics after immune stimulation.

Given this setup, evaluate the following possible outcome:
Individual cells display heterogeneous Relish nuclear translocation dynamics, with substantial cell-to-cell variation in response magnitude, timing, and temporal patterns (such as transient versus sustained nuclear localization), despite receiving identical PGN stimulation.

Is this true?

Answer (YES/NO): YES